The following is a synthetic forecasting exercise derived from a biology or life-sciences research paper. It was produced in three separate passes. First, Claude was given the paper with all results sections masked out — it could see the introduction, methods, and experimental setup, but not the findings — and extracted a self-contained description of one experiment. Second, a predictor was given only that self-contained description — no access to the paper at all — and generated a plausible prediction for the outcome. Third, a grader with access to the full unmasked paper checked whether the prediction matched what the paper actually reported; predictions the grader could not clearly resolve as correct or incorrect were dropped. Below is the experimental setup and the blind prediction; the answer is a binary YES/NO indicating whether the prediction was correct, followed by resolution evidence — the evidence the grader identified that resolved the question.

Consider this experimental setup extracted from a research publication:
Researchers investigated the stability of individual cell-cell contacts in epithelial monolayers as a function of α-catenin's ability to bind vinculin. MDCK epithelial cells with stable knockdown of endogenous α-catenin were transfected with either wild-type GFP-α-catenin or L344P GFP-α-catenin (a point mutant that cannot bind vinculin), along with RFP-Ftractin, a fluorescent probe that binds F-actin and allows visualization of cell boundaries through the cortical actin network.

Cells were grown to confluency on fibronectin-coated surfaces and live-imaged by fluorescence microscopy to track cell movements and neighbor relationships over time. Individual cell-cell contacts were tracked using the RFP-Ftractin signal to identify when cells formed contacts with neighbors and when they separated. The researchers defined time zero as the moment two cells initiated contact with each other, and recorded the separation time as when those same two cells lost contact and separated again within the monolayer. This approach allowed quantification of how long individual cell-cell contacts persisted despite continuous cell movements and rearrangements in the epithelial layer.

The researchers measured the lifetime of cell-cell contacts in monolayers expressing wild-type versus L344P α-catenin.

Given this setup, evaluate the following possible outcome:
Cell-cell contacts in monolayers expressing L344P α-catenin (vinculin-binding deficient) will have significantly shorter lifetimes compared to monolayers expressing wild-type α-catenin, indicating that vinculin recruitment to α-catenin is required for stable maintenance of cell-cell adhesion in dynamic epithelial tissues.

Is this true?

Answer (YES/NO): YES